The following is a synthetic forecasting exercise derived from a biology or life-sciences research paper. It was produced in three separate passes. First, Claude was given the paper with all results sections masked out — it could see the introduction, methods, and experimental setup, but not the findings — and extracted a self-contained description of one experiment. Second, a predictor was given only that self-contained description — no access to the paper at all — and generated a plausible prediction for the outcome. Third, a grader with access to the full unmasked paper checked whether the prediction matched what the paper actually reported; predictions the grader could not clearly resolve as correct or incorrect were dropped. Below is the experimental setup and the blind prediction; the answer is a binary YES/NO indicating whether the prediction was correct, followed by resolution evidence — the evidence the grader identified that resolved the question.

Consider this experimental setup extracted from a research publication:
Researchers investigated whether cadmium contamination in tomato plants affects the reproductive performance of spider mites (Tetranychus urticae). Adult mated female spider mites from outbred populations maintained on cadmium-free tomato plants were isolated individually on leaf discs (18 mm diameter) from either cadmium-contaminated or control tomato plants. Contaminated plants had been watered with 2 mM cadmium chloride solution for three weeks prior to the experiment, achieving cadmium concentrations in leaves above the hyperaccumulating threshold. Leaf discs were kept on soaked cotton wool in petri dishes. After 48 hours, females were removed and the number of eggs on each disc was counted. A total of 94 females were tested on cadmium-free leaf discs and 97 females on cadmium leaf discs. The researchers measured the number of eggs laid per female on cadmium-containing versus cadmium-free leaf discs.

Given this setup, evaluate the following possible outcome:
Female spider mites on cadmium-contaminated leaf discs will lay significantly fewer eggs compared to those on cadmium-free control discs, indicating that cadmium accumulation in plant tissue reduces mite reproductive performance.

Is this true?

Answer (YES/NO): YES